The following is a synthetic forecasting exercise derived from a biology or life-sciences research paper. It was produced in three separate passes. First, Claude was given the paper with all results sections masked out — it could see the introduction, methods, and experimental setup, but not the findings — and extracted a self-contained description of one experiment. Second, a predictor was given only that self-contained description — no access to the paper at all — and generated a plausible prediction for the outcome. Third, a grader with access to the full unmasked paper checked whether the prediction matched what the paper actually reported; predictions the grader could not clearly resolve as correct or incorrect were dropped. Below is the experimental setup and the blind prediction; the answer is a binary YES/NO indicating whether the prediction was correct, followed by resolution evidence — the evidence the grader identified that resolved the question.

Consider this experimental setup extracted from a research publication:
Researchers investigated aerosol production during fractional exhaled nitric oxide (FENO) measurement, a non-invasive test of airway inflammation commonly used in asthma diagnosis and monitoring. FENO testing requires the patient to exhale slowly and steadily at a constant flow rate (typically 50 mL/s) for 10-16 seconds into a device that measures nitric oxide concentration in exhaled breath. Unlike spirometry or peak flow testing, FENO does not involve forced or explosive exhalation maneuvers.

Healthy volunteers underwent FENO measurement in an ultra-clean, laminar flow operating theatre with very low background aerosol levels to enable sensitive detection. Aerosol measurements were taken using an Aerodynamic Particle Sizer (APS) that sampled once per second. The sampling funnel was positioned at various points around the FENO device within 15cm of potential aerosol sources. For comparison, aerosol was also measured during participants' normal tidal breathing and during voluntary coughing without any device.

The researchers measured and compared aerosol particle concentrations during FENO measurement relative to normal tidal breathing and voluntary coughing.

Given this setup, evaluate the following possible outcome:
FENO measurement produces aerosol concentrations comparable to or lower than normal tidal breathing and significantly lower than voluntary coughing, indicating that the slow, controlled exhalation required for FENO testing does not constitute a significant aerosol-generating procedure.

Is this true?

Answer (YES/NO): YES